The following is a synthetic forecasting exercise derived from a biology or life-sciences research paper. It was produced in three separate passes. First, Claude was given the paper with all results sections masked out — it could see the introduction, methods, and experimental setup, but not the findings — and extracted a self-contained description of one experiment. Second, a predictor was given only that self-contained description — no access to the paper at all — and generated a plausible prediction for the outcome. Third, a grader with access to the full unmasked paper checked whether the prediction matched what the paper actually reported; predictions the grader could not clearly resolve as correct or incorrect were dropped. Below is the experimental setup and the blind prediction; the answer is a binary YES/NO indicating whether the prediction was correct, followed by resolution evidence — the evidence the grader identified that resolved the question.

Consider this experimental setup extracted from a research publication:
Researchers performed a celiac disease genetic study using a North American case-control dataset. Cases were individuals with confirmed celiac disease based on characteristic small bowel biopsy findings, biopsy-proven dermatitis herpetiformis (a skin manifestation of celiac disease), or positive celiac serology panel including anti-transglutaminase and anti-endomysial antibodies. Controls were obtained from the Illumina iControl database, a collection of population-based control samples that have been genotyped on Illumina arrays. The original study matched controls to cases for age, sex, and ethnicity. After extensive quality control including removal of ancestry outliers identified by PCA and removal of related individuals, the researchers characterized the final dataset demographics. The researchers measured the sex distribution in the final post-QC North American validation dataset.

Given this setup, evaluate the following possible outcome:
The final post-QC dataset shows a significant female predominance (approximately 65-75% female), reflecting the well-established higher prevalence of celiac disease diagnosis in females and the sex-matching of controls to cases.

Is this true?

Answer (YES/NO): YES